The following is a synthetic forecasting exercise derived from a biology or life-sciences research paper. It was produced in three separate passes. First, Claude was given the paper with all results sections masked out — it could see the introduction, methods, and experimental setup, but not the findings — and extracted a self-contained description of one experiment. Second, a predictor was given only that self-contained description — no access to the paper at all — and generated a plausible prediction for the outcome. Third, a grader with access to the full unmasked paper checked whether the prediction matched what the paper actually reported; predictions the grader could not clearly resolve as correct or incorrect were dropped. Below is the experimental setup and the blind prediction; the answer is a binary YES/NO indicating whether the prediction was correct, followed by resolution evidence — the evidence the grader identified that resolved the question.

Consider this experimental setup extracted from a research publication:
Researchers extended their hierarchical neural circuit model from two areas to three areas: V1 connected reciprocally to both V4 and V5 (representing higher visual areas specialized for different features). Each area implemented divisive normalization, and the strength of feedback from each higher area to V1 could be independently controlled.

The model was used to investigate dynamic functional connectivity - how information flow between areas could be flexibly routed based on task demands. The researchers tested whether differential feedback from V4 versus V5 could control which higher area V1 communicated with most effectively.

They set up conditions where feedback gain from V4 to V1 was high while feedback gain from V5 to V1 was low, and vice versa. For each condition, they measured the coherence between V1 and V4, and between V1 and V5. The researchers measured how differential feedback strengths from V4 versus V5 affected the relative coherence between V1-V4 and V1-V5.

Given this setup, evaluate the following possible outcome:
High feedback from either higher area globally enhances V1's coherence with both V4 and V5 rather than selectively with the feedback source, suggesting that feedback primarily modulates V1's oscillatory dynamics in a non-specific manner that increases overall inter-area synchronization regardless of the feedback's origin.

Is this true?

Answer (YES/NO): NO